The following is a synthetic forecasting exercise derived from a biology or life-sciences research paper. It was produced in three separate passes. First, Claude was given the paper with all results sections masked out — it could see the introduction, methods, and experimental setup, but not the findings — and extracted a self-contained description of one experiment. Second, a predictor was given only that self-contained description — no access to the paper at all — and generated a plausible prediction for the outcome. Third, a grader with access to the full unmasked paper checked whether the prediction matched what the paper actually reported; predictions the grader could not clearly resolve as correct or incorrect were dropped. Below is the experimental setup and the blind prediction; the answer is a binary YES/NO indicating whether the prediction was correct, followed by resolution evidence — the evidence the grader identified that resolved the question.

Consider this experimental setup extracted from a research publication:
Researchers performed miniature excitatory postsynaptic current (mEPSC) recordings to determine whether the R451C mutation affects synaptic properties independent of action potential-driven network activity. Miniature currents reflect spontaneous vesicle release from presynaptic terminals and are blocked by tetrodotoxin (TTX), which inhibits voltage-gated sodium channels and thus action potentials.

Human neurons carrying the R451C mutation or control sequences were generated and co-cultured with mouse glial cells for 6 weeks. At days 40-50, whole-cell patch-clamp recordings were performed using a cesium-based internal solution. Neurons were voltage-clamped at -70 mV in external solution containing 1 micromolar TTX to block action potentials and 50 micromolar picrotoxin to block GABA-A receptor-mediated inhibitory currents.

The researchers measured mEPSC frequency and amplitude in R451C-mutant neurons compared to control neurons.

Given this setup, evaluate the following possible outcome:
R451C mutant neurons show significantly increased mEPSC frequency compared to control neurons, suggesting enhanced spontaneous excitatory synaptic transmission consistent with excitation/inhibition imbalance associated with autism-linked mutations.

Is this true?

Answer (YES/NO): YES